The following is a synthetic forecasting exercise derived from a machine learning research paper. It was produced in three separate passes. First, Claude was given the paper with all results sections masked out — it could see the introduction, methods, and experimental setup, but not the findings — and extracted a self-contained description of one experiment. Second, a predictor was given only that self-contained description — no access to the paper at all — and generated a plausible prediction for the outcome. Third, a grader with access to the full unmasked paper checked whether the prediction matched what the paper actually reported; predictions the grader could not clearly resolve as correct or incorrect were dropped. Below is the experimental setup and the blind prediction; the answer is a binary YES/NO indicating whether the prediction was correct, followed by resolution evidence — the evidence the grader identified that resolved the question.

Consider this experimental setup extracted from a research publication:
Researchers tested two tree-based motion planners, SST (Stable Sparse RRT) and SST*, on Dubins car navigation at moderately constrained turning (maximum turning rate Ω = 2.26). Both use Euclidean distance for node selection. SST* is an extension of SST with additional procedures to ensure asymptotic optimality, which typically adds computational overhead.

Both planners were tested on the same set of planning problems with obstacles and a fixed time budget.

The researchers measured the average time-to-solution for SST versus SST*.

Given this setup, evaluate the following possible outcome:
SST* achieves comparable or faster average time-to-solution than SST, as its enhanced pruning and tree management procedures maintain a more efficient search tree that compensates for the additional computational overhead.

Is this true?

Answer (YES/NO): YES